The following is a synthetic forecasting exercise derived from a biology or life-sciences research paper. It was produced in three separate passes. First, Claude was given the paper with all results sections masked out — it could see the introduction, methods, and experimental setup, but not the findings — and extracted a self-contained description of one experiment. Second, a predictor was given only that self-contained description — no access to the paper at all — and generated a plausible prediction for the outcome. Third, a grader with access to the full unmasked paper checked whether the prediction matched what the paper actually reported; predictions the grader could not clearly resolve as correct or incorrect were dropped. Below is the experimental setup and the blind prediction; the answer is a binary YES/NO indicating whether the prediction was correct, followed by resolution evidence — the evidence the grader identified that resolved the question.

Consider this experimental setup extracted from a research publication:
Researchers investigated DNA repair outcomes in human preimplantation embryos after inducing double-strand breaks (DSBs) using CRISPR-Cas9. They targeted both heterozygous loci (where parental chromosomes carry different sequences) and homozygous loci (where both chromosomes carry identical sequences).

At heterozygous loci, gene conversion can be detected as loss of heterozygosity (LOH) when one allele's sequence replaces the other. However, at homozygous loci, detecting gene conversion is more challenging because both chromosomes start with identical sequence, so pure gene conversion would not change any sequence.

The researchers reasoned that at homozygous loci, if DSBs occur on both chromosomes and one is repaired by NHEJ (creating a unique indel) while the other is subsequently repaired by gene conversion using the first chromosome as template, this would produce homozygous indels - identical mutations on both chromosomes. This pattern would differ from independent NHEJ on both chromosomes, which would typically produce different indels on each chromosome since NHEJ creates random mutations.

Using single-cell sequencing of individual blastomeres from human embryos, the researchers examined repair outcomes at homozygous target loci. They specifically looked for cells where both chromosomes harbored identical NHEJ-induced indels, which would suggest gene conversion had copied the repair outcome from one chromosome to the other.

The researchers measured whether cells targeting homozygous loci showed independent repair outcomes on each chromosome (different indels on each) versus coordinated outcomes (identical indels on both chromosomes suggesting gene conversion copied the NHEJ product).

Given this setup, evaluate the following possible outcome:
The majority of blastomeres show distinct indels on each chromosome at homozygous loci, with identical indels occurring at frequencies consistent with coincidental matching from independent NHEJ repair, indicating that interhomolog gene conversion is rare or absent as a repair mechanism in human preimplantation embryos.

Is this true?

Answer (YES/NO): NO